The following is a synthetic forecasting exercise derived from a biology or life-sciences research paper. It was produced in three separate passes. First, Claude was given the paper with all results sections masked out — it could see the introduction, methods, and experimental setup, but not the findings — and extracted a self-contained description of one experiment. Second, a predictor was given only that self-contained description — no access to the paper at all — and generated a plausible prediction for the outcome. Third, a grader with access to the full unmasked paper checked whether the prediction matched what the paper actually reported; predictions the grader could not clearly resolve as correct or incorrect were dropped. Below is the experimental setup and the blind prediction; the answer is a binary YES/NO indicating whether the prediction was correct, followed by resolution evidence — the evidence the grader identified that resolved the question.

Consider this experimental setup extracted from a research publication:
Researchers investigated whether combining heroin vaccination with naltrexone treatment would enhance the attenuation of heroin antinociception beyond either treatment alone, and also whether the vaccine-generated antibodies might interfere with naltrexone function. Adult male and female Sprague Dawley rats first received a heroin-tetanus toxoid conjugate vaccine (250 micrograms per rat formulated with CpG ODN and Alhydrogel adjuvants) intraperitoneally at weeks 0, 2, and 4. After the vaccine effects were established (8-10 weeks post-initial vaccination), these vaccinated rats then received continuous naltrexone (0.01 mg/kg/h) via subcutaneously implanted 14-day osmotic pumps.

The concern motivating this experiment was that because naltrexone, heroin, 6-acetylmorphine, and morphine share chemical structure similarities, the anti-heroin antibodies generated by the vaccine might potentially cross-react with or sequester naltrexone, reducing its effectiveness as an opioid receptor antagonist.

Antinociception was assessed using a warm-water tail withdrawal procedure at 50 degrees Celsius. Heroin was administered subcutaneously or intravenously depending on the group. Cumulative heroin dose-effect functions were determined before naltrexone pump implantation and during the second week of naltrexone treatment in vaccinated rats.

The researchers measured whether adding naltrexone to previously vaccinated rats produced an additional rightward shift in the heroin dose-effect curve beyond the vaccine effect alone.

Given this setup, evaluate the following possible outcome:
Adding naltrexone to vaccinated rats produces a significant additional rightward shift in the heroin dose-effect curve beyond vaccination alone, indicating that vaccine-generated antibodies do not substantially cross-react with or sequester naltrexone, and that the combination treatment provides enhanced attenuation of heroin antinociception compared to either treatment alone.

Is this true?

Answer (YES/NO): NO